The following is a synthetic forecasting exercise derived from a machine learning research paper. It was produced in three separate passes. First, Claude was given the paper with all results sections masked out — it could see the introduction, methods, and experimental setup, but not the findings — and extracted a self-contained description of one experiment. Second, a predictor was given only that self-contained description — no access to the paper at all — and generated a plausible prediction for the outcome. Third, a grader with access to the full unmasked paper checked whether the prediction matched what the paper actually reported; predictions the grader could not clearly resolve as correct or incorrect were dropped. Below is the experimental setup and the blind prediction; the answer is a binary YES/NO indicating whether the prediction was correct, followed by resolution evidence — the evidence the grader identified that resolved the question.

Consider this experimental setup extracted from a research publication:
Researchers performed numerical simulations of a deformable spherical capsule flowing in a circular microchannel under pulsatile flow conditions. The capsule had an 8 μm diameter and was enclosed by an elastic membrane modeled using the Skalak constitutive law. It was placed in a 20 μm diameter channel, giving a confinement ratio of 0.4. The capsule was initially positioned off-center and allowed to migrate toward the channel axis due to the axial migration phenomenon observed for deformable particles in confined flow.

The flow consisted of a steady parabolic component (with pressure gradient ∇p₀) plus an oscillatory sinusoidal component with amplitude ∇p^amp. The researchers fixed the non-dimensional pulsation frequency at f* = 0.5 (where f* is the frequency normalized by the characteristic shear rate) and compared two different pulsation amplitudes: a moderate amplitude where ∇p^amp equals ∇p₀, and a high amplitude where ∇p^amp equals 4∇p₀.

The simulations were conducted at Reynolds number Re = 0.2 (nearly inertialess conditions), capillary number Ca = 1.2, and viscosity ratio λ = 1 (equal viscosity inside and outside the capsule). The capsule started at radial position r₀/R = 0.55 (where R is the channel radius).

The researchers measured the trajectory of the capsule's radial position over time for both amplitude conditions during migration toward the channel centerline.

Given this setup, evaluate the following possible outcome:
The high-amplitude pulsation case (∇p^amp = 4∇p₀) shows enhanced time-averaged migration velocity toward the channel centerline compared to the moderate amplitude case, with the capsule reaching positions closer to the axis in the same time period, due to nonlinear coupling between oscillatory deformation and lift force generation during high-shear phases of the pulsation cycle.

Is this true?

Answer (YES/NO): YES